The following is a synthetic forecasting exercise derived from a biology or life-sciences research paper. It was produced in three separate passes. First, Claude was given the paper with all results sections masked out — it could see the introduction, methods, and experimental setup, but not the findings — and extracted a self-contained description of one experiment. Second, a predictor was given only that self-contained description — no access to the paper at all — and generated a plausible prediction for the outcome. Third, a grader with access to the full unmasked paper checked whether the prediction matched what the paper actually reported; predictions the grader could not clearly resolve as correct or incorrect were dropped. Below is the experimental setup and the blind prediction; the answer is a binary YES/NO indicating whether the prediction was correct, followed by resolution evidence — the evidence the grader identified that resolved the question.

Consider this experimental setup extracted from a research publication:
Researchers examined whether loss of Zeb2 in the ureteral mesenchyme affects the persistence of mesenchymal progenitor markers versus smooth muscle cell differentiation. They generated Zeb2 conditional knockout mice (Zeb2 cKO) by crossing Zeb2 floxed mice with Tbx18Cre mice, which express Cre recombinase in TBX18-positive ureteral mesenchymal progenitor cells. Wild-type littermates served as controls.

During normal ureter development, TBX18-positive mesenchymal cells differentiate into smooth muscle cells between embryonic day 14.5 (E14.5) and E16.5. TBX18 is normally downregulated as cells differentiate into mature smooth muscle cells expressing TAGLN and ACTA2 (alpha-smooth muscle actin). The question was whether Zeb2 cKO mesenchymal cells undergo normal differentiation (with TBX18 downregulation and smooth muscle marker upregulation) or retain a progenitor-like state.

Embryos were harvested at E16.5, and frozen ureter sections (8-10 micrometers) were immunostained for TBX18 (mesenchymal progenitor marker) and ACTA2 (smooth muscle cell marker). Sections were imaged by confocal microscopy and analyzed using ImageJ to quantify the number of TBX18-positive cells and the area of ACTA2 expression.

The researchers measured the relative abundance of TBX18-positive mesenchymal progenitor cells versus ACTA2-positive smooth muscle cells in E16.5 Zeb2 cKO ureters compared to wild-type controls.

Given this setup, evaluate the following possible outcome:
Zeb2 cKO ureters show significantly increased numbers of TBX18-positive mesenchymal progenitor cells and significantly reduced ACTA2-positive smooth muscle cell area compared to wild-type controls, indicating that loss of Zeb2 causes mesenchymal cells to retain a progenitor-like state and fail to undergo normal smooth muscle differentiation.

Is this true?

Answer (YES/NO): NO